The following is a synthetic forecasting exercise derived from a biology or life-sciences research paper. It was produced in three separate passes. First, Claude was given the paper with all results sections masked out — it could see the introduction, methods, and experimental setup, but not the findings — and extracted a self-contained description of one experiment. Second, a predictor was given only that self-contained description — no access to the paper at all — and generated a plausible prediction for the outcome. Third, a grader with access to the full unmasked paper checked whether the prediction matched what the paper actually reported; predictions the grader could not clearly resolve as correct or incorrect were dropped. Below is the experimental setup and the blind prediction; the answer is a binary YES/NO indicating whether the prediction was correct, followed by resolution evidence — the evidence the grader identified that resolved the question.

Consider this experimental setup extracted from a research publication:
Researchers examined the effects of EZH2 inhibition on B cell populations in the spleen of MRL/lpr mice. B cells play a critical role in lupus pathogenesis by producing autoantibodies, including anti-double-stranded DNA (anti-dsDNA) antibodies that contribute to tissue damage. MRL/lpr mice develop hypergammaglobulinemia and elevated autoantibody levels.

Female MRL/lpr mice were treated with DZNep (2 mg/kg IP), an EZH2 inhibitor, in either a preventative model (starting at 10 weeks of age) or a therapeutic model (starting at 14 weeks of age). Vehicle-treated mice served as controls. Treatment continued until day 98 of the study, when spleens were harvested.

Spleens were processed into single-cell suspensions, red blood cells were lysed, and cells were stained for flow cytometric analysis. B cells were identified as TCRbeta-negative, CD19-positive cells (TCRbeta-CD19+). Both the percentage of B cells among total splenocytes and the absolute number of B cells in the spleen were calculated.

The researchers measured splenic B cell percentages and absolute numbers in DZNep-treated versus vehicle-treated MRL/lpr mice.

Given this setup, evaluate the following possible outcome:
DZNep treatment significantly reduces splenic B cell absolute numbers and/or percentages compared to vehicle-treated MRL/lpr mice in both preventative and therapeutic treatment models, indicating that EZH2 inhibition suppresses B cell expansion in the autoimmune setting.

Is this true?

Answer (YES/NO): NO